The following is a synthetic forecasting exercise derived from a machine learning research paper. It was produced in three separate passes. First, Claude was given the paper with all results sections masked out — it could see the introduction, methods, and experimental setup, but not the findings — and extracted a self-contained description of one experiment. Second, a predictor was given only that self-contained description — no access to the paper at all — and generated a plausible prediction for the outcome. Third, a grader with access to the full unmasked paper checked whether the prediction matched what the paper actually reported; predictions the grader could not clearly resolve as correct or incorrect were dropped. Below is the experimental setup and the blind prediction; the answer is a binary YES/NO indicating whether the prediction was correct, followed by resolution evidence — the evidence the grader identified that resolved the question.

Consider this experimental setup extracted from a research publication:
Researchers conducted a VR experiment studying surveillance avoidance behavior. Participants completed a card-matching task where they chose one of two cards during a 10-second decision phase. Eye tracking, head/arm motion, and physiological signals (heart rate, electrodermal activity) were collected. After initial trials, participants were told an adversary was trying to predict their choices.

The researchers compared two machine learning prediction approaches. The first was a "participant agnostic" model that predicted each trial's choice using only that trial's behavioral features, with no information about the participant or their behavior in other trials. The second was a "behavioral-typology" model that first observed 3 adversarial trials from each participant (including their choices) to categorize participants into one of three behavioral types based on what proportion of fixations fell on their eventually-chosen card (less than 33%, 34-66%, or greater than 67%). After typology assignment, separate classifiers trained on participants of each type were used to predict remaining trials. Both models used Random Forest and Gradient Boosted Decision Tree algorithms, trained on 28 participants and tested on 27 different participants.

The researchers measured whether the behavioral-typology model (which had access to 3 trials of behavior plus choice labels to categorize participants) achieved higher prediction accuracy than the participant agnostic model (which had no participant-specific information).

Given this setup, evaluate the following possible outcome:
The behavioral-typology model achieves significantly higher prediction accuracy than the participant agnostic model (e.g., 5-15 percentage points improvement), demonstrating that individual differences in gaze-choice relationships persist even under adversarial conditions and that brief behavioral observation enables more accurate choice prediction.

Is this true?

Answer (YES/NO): YES